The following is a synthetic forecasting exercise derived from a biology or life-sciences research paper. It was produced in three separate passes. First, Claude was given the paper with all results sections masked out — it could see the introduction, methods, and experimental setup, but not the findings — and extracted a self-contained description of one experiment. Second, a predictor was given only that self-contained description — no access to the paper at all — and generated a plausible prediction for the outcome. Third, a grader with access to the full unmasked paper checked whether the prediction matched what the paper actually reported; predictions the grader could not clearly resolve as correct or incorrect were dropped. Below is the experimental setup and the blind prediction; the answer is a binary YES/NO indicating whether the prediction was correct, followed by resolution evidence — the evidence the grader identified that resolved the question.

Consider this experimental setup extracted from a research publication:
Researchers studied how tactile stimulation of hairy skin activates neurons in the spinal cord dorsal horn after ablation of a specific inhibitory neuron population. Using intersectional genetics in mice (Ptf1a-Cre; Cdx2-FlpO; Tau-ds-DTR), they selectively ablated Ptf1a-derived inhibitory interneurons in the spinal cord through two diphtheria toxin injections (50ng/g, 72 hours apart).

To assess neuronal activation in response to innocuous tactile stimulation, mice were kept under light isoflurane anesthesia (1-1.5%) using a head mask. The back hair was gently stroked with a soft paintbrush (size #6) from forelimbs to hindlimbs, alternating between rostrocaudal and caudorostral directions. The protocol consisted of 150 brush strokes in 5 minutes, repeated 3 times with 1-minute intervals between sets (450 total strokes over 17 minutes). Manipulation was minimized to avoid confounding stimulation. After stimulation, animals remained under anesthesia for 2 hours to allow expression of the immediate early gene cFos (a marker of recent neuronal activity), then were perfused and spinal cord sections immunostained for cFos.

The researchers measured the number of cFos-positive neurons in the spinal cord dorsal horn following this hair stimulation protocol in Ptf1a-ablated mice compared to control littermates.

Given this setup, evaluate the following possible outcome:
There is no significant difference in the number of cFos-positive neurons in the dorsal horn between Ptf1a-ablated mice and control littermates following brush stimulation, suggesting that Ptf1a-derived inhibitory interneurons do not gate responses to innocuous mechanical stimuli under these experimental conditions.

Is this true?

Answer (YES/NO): NO